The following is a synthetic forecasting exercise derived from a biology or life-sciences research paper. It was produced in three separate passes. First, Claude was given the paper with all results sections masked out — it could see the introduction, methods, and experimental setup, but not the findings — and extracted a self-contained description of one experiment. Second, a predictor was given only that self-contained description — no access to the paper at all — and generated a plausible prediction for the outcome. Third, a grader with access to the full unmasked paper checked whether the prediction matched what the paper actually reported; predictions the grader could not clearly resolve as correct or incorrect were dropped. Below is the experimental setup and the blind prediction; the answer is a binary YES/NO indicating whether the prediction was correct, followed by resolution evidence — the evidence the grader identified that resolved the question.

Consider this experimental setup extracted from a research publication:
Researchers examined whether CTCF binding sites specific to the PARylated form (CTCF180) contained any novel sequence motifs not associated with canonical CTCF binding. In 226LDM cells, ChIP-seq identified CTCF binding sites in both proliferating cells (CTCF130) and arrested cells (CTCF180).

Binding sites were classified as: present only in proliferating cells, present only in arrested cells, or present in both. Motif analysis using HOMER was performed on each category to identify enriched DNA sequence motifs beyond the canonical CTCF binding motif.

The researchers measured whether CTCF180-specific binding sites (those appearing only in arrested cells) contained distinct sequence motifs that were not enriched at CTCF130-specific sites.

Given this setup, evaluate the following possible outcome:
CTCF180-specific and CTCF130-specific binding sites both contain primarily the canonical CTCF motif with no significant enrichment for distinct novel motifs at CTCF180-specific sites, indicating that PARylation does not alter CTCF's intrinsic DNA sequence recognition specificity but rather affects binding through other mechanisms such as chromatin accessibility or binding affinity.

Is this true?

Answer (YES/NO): NO